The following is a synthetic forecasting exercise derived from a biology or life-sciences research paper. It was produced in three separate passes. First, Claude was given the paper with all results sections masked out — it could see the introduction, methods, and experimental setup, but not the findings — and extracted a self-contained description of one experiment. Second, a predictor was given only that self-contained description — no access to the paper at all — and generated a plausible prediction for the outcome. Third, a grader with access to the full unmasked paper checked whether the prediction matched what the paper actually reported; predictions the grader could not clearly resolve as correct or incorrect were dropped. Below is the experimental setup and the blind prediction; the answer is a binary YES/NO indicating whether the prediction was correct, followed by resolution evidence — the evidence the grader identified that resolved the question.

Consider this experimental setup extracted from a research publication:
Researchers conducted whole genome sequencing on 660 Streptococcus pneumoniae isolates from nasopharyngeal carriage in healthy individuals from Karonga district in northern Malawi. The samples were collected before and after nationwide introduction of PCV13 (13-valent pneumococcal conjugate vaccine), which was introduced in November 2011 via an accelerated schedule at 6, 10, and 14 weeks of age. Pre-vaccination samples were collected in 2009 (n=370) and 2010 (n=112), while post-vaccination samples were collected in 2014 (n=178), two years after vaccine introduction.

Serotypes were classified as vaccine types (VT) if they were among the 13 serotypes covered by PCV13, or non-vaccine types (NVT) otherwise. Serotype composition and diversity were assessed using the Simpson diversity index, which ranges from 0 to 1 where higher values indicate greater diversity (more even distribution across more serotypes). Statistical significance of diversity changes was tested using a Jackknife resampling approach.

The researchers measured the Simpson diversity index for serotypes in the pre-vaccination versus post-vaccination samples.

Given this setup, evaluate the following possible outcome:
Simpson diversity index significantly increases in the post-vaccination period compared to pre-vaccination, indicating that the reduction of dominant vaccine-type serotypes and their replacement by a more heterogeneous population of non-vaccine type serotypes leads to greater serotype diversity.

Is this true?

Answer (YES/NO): NO